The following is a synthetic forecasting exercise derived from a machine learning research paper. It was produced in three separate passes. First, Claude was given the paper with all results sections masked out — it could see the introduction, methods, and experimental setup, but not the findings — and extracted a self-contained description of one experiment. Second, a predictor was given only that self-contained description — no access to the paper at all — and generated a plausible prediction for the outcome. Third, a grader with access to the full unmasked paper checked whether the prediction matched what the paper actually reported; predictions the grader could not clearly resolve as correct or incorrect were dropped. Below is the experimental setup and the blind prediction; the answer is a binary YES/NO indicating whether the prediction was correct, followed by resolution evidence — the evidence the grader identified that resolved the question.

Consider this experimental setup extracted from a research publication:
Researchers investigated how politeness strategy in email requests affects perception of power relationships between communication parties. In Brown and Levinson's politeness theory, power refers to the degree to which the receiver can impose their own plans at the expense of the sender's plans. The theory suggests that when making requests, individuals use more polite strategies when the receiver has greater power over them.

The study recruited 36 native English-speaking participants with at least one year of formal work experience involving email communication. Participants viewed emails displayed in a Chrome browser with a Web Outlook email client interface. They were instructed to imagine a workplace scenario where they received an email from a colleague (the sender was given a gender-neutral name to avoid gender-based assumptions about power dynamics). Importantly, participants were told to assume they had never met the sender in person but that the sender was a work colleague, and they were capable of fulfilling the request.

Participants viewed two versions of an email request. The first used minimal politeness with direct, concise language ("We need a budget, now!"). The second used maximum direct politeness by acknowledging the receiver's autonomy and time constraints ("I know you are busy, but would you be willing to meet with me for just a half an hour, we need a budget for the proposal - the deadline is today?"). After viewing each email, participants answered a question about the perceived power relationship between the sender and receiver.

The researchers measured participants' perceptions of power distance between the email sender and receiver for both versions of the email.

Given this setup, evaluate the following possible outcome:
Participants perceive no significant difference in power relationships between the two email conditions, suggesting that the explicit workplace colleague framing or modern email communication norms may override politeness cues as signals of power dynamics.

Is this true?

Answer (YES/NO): NO